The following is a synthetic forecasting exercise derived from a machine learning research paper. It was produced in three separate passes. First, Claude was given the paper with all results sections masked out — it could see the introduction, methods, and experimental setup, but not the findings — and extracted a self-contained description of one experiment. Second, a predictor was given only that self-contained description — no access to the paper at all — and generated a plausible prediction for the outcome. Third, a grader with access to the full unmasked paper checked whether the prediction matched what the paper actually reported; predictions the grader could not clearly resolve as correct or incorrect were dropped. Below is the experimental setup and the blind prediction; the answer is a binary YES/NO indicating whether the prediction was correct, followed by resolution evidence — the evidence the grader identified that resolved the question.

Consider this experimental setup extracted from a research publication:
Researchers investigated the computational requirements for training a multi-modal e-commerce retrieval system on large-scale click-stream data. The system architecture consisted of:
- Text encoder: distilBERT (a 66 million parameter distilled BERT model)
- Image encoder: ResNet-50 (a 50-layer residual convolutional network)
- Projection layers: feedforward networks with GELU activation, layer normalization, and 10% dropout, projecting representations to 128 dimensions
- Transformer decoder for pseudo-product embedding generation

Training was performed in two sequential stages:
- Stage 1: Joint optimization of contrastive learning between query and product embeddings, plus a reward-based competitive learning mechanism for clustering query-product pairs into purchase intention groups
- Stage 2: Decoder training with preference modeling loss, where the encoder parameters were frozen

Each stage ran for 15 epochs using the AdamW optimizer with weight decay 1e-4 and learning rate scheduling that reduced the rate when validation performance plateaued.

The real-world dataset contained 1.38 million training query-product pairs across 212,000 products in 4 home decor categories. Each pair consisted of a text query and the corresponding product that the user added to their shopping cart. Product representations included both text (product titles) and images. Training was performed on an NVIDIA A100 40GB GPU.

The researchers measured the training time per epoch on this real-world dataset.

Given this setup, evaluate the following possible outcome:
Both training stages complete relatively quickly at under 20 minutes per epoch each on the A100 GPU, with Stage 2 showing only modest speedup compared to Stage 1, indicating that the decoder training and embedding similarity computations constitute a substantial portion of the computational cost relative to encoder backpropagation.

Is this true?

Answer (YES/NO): NO